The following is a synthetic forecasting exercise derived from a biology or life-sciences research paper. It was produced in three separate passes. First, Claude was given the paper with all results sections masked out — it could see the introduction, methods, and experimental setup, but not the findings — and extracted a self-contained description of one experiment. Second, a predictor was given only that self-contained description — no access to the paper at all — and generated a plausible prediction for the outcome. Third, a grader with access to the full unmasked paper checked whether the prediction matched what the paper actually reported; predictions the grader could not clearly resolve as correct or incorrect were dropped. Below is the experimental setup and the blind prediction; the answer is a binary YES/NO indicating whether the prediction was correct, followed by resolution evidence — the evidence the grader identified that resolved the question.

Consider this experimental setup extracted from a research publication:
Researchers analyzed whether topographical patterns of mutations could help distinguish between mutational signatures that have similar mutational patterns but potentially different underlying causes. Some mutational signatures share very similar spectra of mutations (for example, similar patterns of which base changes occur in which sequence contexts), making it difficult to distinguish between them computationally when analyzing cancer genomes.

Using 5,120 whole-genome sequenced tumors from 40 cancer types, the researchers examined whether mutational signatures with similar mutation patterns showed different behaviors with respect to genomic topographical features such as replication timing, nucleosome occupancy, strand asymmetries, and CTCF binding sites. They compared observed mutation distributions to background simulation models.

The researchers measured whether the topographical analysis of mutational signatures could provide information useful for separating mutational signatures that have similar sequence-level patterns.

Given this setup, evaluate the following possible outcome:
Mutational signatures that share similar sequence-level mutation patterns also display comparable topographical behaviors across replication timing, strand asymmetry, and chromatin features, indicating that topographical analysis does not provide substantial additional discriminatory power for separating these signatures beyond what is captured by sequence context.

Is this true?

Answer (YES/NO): NO